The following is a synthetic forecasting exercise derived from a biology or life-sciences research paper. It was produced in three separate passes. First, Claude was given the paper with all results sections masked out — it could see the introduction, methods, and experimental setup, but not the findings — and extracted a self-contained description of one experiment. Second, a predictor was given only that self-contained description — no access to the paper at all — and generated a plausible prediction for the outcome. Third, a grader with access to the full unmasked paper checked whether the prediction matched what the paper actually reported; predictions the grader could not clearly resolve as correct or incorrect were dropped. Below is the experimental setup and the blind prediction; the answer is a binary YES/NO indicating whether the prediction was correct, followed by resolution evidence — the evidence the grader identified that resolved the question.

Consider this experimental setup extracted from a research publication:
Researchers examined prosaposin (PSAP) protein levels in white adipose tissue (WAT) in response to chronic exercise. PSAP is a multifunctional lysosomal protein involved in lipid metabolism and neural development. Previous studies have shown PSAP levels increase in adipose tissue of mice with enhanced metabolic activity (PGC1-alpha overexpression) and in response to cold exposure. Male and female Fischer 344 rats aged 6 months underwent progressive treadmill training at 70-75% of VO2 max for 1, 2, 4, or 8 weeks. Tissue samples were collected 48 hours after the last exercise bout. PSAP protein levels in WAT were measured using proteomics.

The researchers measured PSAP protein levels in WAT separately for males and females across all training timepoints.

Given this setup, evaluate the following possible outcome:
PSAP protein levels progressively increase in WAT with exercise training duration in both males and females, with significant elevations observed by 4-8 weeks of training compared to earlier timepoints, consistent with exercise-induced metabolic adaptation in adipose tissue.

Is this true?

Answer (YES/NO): NO